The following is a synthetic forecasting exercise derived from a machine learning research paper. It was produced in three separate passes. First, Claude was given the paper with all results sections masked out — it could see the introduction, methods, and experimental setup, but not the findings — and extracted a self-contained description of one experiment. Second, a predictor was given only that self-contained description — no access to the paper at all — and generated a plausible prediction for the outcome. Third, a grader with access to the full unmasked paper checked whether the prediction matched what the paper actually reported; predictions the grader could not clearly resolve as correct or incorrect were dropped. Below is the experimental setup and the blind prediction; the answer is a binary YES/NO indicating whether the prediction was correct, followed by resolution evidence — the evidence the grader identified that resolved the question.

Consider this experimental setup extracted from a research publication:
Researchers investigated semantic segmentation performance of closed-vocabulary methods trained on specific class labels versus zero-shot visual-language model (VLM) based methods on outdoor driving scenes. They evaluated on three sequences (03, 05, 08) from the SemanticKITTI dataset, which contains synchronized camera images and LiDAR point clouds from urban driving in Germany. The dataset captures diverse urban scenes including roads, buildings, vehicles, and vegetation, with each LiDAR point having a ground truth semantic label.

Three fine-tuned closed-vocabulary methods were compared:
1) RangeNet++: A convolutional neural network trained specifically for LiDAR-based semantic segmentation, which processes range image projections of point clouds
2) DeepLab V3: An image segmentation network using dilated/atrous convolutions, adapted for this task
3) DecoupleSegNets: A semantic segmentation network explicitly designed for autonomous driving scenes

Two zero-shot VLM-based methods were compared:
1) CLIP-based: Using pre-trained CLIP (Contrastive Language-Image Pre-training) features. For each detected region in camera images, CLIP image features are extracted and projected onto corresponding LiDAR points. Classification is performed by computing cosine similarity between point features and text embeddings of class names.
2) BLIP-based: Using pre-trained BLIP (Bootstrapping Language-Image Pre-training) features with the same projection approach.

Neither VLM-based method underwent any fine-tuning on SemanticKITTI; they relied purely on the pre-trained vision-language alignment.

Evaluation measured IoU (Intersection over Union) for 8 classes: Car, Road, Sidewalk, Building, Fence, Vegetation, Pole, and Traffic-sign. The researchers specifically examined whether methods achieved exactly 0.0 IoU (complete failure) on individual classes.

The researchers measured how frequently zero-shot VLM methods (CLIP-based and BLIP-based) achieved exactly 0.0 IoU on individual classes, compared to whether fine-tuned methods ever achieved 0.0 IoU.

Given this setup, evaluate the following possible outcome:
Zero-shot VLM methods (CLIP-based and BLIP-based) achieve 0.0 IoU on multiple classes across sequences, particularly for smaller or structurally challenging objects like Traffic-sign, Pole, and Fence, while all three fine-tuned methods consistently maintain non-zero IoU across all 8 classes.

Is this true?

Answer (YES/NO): NO